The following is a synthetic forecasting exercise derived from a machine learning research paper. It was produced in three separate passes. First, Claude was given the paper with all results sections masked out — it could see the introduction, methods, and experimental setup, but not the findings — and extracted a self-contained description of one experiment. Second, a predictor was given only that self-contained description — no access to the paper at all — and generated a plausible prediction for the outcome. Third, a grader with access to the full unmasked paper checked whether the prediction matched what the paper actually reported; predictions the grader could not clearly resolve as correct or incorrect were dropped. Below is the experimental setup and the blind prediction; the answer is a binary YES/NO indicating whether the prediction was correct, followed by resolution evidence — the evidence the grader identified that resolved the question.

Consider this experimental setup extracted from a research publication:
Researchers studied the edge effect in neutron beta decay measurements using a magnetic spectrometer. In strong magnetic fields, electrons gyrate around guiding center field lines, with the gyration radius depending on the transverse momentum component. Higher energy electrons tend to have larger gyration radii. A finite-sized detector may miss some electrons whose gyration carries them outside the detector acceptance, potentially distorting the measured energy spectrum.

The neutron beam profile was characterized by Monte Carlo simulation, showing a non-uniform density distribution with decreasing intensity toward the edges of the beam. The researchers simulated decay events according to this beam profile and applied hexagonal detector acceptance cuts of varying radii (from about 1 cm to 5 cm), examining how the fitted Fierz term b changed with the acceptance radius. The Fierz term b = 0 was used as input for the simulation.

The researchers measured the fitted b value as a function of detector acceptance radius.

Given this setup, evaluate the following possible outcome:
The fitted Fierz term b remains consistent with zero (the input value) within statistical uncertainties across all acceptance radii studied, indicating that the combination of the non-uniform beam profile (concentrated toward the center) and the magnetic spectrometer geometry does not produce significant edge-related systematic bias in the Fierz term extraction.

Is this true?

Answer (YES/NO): NO